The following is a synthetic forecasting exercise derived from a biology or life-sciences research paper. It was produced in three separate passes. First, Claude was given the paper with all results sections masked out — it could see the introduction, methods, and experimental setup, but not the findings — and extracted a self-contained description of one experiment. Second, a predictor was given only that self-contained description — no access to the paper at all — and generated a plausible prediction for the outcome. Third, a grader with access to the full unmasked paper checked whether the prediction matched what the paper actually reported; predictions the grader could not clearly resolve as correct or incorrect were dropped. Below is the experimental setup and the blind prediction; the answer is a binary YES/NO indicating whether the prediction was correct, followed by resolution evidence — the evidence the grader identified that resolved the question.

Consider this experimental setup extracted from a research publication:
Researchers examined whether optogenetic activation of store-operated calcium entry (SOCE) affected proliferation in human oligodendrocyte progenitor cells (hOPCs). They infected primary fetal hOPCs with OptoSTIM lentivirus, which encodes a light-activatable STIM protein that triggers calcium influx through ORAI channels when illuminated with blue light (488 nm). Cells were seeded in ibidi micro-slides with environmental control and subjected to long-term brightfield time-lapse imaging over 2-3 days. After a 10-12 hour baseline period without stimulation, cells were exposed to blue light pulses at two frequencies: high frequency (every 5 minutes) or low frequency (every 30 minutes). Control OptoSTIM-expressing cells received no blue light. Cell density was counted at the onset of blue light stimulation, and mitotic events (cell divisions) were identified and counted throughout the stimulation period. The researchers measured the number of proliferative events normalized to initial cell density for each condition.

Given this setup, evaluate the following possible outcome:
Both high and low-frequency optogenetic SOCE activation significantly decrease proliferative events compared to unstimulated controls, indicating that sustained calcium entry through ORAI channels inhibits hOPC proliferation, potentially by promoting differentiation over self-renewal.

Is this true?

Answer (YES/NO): NO